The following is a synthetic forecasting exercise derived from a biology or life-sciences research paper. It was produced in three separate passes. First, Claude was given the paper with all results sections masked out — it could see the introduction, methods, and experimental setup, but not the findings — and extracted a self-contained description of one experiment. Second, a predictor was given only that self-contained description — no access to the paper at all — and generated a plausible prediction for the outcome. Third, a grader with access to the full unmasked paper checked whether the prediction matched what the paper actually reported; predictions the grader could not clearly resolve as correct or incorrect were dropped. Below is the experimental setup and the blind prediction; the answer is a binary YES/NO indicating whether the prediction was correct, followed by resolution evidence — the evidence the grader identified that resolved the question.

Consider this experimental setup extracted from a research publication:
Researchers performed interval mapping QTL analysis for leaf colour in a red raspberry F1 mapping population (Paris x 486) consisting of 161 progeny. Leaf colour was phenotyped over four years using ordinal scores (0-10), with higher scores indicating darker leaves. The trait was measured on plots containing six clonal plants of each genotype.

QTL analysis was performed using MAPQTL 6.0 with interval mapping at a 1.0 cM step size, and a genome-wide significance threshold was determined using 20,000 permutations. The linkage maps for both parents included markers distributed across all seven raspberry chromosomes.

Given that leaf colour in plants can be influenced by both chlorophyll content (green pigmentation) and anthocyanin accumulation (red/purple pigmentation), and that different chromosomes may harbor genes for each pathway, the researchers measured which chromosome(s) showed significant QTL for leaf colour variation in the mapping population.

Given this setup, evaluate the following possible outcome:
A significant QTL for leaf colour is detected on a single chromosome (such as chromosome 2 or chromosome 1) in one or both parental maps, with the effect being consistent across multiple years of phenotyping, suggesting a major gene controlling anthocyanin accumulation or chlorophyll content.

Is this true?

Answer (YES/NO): NO